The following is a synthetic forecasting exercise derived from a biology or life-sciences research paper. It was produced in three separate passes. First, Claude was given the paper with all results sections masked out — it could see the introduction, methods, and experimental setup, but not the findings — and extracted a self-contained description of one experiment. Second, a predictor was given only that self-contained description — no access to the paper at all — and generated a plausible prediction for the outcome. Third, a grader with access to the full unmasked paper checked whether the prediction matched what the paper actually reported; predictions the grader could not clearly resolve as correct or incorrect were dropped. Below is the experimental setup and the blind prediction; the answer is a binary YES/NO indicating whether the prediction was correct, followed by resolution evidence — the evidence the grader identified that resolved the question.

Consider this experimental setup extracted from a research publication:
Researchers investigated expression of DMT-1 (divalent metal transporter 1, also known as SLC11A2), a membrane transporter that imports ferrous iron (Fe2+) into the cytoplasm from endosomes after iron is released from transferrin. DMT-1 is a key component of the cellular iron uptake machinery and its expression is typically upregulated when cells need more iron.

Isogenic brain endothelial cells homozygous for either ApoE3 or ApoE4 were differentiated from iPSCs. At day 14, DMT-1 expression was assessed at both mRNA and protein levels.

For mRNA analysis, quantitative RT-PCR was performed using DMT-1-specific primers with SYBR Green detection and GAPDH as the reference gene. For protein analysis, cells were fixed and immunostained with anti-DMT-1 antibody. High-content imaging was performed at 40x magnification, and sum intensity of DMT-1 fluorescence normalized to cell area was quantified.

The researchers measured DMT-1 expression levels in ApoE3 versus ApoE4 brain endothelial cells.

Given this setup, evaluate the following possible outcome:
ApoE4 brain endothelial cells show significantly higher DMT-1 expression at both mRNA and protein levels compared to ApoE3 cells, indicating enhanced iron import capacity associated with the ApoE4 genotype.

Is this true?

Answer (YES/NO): YES